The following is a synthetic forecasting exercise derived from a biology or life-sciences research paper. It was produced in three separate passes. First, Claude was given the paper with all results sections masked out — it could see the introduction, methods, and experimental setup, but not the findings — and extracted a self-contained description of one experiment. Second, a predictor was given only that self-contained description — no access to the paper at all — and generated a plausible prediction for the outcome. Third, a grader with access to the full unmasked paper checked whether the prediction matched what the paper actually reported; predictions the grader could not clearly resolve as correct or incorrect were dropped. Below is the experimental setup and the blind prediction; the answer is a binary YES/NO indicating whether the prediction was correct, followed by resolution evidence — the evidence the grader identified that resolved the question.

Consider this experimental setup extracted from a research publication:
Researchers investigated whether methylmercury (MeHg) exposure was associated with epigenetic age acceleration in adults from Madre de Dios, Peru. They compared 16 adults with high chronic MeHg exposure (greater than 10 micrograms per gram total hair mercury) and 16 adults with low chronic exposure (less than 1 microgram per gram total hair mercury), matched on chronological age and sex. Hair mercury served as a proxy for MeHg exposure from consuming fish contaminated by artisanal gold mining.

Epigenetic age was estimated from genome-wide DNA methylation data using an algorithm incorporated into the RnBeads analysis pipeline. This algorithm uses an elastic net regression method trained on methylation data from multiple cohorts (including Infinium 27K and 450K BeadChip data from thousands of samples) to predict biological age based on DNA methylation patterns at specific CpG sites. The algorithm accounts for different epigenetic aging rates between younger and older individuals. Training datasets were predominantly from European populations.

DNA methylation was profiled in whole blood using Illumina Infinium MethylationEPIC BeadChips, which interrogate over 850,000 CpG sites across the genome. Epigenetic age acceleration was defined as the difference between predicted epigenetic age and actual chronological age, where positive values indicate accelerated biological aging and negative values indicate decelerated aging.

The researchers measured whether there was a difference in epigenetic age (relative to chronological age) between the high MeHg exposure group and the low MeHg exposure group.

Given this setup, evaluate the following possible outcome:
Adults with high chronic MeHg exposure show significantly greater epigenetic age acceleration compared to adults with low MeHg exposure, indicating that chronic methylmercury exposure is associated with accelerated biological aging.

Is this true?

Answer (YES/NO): NO